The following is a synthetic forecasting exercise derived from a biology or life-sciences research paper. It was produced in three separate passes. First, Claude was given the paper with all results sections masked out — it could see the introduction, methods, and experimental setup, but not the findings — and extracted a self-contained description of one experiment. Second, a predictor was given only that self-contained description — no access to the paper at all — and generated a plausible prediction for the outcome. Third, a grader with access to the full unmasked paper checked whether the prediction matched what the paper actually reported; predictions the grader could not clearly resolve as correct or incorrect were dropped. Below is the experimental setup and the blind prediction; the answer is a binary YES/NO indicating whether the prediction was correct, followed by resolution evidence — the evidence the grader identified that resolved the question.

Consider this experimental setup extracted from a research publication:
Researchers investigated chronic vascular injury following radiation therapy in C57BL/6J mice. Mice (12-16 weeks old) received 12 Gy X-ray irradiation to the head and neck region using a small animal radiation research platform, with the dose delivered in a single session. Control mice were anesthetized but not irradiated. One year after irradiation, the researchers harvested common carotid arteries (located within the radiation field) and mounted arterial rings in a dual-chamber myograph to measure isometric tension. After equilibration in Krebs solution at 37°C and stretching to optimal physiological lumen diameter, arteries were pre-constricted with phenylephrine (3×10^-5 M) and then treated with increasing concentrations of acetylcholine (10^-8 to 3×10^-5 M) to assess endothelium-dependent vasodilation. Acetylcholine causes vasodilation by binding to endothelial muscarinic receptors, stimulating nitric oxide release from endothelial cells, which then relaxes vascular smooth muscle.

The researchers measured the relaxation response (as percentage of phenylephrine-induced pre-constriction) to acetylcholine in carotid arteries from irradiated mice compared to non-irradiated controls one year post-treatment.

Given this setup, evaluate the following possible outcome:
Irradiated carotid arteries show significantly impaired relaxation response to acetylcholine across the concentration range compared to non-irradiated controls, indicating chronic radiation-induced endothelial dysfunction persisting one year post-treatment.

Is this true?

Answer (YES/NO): YES